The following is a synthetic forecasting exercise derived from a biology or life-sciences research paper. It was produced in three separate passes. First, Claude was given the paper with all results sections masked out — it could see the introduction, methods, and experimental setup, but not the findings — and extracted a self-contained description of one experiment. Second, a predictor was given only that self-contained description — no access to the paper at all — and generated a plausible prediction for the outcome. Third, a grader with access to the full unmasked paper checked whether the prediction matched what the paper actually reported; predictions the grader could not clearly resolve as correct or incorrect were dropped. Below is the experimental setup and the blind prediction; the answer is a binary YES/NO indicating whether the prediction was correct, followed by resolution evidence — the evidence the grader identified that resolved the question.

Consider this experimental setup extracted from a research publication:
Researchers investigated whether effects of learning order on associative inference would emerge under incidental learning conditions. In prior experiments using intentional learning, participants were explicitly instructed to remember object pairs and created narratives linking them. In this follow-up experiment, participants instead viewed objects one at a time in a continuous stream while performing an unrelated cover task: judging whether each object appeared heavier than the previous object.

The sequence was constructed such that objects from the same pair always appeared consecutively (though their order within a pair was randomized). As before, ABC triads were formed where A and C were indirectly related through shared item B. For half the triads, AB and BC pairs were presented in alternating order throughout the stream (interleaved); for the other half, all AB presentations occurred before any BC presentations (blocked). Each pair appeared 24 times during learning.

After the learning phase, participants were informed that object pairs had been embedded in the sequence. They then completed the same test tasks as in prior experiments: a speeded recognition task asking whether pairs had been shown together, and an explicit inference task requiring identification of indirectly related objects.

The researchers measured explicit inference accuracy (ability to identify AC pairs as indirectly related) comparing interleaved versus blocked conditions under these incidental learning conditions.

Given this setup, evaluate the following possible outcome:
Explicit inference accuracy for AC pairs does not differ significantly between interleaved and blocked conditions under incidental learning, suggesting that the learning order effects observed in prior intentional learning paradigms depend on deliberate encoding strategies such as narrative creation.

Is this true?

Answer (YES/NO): NO